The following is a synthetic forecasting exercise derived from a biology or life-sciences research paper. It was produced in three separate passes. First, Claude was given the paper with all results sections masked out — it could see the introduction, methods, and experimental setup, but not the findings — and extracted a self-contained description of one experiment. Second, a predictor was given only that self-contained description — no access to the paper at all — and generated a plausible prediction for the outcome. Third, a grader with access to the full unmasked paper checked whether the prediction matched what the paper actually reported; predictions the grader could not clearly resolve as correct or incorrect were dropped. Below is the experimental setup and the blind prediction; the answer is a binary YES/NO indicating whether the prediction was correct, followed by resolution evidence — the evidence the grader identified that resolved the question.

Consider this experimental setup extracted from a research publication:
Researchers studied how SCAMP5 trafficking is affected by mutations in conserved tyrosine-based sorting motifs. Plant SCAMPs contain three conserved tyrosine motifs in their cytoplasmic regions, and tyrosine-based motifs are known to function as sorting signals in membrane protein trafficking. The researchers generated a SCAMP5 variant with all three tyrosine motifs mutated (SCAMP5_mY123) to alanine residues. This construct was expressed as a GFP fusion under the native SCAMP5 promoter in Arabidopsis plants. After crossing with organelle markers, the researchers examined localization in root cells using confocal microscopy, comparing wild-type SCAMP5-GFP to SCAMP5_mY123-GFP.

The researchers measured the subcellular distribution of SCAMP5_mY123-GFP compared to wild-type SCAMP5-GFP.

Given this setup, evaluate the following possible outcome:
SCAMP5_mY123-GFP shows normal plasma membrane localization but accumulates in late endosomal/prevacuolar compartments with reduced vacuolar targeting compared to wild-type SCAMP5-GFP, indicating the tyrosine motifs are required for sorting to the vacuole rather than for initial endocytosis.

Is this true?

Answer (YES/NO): NO